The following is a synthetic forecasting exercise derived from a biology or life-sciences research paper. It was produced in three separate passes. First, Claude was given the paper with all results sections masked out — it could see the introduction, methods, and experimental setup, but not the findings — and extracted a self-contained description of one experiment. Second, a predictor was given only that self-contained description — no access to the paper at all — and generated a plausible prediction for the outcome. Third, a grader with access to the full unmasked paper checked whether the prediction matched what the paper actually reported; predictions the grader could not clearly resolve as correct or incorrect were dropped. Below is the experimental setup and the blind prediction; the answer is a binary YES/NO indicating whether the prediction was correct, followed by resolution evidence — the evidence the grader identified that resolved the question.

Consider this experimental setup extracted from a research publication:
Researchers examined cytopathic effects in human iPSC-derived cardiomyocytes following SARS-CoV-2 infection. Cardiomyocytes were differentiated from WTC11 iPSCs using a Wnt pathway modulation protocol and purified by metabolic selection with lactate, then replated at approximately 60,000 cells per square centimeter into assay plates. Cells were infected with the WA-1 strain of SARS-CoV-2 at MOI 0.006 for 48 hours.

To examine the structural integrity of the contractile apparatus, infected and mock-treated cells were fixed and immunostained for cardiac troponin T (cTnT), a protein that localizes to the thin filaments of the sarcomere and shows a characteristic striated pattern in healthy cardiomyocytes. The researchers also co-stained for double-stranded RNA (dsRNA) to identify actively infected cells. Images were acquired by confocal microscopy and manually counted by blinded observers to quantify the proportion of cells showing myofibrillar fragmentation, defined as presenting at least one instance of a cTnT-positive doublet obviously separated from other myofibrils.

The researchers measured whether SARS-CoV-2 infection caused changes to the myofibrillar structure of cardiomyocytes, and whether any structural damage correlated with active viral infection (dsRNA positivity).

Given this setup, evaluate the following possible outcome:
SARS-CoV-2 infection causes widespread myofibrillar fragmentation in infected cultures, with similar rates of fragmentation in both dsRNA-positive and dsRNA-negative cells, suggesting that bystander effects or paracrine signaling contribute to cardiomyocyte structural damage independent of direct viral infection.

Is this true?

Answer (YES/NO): NO